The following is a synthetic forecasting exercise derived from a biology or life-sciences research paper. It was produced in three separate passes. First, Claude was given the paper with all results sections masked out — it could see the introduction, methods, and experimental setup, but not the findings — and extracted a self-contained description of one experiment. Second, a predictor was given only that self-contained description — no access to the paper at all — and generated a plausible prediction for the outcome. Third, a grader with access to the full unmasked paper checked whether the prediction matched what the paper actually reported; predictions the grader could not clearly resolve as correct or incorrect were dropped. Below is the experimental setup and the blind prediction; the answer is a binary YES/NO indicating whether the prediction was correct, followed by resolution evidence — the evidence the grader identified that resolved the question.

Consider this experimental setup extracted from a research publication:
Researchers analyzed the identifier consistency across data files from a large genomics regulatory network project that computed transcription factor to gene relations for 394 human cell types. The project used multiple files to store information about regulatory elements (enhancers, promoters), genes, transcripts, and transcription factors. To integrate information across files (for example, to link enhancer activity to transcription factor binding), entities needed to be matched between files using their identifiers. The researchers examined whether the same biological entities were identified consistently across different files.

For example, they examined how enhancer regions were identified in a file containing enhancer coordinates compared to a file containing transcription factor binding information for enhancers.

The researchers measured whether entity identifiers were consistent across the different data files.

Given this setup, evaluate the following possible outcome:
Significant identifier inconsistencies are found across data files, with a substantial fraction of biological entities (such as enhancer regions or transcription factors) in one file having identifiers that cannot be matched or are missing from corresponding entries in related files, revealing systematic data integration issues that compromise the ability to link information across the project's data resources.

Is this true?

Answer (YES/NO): YES